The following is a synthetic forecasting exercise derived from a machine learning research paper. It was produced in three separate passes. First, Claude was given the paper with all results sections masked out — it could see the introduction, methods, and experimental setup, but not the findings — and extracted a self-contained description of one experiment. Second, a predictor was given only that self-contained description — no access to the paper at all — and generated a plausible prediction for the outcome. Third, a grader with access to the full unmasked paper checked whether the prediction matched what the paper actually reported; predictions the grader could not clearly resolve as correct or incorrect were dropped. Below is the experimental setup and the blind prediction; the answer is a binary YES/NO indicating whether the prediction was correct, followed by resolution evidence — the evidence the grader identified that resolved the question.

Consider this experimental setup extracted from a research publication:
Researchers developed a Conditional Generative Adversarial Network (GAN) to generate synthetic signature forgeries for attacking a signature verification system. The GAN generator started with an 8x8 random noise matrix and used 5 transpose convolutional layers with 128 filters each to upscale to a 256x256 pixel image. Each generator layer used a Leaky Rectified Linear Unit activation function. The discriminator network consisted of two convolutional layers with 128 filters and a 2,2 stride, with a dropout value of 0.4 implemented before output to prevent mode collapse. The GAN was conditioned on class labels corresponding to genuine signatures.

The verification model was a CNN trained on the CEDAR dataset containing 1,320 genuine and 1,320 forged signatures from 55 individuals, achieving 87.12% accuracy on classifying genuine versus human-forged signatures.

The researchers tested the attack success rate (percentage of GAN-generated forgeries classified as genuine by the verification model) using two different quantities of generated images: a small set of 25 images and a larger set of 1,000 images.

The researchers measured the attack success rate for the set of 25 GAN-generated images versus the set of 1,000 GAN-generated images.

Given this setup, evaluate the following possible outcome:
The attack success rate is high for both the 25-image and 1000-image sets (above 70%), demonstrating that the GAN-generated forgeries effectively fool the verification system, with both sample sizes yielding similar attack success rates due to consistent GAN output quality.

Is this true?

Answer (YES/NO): NO